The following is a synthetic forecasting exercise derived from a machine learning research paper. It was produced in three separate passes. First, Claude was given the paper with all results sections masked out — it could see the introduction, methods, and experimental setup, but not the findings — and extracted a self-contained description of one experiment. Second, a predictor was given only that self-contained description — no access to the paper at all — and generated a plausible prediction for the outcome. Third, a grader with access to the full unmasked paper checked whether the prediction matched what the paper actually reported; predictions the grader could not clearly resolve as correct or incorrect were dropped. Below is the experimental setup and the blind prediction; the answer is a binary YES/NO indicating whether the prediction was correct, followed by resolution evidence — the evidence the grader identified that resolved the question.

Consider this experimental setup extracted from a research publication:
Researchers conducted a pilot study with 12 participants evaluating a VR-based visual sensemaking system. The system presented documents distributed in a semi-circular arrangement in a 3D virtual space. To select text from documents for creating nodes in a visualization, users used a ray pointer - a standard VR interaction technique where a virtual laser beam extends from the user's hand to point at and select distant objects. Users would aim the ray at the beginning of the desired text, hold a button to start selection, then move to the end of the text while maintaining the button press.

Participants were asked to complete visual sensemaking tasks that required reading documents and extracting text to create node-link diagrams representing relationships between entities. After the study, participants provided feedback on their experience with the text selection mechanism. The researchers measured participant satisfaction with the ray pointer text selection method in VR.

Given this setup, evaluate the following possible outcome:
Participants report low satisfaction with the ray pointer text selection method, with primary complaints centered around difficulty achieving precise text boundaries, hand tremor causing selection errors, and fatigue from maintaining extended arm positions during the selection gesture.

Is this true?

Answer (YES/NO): NO